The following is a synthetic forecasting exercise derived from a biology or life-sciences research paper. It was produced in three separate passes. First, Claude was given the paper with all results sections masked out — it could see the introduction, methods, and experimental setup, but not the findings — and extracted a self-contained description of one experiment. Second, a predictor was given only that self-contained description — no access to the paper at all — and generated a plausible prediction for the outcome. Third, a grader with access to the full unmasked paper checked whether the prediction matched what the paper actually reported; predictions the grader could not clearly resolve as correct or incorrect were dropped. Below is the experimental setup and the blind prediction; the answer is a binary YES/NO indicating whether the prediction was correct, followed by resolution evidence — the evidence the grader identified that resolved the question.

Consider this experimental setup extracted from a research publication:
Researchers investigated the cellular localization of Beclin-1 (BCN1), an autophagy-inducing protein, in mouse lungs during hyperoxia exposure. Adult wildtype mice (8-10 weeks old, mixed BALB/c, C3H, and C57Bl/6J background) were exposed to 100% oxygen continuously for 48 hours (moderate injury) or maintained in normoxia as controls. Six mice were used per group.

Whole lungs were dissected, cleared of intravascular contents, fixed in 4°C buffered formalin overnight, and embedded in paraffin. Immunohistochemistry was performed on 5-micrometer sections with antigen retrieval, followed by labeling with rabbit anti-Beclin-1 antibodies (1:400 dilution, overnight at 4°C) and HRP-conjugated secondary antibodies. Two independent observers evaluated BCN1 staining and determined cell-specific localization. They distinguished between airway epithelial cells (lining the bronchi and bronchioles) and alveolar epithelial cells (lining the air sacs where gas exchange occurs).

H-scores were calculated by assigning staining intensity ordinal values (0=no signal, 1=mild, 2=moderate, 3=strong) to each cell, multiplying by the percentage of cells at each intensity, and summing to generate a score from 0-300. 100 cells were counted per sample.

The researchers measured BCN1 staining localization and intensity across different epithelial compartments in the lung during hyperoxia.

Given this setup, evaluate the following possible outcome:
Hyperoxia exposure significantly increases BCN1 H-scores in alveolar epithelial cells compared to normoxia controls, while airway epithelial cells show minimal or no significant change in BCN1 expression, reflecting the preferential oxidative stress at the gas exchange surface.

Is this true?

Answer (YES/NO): NO